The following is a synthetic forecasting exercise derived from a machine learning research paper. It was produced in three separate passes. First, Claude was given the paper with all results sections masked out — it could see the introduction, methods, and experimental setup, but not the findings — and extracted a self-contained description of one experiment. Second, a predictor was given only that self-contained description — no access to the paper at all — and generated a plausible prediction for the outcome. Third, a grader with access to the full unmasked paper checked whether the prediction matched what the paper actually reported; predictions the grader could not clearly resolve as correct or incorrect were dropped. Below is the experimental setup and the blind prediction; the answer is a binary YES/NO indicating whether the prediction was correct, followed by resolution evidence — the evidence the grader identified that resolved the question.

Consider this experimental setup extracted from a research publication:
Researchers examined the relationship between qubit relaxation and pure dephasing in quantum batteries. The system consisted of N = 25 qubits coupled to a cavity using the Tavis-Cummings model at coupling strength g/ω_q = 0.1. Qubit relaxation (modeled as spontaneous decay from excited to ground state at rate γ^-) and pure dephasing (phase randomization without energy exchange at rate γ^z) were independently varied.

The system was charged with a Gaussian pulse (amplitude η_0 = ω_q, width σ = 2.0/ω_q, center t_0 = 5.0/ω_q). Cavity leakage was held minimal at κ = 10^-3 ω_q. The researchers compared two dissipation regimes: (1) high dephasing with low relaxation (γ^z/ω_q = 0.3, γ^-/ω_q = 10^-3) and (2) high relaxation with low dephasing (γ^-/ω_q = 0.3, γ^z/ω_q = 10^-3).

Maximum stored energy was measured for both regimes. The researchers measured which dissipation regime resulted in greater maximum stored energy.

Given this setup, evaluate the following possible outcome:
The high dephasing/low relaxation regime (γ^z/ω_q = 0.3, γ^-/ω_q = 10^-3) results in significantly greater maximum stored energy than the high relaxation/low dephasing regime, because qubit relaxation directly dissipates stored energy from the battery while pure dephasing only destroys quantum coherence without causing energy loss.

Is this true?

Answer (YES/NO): YES